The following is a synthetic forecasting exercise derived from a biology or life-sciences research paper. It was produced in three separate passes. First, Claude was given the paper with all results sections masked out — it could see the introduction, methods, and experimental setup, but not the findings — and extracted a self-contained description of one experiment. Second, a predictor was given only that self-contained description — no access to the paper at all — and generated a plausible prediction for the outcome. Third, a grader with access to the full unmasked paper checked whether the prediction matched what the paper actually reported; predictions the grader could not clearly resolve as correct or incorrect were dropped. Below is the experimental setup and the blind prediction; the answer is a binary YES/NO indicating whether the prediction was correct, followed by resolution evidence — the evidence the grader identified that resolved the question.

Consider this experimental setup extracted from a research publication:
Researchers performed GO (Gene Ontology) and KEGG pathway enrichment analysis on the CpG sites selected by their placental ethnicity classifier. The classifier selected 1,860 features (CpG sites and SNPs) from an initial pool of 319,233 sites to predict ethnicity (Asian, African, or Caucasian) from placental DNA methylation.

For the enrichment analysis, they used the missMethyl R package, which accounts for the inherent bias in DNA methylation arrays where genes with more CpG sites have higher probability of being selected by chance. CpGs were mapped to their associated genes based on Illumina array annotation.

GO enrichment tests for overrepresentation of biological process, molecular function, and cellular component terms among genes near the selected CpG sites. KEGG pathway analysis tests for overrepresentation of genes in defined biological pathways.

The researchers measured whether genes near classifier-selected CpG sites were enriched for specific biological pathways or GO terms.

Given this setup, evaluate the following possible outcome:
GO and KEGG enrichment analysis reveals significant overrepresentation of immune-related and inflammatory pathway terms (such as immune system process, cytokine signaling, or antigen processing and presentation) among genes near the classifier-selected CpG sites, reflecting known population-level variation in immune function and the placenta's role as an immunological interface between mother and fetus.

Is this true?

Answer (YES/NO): NO